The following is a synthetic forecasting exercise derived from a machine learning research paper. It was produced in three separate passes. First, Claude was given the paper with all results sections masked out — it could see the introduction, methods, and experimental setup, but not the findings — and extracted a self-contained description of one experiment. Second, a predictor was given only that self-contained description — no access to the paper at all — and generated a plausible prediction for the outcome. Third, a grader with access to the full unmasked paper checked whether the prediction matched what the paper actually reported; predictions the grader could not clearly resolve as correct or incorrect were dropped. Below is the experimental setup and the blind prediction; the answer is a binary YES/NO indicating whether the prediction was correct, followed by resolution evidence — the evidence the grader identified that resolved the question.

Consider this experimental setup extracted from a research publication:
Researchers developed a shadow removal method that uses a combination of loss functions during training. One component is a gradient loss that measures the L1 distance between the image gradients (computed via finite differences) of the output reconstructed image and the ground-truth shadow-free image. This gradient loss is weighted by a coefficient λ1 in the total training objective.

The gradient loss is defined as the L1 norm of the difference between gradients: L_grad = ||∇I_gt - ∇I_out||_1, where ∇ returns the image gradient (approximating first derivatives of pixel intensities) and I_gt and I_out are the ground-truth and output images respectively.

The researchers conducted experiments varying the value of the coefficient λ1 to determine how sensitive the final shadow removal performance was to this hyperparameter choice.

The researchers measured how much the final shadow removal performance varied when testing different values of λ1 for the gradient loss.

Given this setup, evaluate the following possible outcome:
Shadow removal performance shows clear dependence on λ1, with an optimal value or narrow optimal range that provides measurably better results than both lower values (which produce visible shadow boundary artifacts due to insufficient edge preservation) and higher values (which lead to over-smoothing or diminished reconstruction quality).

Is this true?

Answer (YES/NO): NO